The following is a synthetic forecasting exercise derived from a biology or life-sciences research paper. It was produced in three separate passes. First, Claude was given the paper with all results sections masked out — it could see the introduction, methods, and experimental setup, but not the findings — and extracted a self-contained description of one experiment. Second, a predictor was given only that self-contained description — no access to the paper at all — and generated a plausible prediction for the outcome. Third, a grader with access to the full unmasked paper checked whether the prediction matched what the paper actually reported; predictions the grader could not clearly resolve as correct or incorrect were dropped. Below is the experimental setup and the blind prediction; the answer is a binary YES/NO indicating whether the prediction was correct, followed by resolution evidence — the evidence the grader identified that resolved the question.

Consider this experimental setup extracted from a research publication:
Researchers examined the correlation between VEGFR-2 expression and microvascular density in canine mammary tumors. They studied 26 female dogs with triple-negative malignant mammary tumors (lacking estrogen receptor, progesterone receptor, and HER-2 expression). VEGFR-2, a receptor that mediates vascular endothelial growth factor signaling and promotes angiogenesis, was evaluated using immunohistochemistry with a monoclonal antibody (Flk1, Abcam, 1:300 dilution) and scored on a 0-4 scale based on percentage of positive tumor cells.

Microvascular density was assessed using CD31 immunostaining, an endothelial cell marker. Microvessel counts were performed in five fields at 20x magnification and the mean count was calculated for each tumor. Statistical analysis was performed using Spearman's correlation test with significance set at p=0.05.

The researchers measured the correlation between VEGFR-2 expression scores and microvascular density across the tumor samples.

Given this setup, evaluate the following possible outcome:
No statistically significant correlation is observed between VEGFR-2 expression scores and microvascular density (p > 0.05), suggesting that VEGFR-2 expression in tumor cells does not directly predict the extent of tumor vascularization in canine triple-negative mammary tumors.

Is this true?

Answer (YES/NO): YES